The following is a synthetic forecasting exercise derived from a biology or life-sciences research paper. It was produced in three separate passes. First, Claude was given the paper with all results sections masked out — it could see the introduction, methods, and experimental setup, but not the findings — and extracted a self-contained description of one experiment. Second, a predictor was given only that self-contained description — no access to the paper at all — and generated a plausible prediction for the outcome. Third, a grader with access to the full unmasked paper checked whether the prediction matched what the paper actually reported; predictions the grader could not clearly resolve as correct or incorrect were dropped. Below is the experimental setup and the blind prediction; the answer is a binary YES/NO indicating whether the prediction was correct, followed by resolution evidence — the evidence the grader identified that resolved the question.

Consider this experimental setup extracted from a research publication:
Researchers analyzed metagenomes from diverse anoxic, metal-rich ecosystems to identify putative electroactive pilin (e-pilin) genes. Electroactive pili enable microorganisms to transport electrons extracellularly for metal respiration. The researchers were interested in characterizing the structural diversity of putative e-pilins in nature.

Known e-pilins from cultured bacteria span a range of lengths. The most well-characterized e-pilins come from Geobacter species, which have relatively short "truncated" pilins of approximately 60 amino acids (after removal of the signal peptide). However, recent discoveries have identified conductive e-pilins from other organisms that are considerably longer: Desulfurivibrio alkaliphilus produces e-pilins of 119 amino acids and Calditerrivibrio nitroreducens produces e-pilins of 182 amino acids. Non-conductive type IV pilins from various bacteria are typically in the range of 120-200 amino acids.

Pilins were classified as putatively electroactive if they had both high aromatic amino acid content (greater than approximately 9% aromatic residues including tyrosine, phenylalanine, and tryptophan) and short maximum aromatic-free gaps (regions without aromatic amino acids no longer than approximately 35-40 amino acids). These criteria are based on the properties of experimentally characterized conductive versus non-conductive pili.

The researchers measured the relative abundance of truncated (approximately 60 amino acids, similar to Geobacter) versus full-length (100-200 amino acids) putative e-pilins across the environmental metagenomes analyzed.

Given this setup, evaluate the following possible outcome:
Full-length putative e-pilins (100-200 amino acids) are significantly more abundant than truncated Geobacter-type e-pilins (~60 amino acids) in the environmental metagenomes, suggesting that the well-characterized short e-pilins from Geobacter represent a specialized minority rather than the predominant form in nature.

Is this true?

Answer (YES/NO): YES